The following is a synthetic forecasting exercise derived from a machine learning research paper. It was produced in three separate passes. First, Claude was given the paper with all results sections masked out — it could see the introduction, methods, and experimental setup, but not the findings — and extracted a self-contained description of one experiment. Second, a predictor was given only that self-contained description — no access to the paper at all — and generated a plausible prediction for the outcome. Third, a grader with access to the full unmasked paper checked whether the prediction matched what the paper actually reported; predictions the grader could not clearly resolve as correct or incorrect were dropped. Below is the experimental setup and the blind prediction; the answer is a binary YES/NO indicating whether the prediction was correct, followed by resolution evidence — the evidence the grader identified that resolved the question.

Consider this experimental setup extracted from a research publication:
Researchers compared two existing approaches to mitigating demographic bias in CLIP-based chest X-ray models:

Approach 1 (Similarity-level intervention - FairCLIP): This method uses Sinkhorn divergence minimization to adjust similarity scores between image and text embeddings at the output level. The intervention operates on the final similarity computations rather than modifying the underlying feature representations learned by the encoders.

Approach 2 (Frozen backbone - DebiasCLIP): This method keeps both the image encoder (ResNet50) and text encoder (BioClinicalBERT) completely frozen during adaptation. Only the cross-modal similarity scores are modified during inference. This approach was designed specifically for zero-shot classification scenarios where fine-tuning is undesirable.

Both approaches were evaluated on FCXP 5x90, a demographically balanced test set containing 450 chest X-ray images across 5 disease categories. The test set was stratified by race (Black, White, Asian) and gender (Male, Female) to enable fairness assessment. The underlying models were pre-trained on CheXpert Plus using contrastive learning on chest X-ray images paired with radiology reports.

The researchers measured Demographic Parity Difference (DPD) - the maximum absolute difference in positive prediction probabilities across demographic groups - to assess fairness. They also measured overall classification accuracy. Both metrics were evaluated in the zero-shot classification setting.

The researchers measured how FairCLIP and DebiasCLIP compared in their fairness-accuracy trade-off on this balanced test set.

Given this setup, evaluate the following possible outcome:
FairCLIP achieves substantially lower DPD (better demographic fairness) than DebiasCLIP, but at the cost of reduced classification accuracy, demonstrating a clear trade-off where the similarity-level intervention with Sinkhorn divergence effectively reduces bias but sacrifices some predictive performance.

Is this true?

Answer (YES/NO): NO